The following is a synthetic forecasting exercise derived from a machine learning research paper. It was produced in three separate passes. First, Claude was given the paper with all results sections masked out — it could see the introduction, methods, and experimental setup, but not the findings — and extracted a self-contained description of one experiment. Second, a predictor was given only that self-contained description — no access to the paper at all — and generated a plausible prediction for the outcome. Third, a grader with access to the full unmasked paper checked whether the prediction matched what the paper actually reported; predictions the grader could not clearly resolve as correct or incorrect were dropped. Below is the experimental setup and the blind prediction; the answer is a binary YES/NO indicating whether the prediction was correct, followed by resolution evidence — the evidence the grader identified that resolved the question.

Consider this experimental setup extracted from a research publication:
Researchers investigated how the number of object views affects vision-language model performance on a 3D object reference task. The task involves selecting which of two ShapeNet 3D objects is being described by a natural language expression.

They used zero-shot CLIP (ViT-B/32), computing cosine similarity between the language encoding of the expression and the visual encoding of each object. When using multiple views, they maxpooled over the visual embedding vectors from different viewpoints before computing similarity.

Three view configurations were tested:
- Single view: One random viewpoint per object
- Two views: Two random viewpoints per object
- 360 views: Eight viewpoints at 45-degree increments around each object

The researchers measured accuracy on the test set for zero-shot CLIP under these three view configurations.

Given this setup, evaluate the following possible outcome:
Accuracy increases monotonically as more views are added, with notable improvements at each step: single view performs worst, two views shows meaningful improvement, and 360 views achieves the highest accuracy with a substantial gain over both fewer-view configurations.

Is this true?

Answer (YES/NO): NO